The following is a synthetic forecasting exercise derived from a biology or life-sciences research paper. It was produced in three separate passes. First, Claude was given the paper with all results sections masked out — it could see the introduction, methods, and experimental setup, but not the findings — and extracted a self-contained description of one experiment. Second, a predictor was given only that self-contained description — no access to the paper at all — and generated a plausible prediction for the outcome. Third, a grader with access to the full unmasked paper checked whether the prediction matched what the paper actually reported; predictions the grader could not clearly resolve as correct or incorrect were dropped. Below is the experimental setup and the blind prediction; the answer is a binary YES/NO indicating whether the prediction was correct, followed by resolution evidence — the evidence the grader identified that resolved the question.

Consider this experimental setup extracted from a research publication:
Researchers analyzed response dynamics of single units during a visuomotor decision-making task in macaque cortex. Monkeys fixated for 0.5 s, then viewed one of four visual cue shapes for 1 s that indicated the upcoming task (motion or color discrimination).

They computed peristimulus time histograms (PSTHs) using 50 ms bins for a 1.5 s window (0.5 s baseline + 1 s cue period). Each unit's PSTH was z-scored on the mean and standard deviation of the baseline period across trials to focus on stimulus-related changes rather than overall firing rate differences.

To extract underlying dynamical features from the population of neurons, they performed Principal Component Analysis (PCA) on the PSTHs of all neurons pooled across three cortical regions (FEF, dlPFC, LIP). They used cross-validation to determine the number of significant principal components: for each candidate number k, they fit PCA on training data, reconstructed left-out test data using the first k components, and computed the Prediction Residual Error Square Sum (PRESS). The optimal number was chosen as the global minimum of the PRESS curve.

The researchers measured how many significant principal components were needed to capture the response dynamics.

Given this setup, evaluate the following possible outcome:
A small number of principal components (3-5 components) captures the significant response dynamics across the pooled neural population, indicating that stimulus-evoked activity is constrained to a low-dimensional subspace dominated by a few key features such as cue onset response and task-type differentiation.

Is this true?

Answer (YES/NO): YES